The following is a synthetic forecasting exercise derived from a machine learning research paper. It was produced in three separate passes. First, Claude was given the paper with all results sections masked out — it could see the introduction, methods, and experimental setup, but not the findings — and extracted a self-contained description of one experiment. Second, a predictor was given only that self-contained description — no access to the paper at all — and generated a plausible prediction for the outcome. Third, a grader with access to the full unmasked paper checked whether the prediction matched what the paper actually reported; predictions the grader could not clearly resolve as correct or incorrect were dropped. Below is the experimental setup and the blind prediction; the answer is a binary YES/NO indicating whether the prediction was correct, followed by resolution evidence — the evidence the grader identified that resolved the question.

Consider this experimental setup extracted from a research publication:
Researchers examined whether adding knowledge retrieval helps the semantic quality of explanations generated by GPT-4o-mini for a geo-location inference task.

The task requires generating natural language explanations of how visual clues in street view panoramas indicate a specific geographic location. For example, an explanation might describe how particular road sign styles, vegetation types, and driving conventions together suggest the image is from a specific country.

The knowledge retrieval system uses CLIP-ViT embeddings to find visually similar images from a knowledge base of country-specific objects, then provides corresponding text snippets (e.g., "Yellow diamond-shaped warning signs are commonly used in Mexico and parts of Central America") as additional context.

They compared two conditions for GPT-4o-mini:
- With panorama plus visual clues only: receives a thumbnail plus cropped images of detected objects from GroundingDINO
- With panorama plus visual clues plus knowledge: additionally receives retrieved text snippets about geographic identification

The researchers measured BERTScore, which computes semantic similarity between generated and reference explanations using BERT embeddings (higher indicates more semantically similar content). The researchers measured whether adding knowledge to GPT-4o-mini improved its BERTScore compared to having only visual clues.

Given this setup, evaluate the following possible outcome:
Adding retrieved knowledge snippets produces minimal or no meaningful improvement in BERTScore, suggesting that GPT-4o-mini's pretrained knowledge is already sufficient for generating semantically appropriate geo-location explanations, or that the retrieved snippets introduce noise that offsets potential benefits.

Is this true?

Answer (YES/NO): YES